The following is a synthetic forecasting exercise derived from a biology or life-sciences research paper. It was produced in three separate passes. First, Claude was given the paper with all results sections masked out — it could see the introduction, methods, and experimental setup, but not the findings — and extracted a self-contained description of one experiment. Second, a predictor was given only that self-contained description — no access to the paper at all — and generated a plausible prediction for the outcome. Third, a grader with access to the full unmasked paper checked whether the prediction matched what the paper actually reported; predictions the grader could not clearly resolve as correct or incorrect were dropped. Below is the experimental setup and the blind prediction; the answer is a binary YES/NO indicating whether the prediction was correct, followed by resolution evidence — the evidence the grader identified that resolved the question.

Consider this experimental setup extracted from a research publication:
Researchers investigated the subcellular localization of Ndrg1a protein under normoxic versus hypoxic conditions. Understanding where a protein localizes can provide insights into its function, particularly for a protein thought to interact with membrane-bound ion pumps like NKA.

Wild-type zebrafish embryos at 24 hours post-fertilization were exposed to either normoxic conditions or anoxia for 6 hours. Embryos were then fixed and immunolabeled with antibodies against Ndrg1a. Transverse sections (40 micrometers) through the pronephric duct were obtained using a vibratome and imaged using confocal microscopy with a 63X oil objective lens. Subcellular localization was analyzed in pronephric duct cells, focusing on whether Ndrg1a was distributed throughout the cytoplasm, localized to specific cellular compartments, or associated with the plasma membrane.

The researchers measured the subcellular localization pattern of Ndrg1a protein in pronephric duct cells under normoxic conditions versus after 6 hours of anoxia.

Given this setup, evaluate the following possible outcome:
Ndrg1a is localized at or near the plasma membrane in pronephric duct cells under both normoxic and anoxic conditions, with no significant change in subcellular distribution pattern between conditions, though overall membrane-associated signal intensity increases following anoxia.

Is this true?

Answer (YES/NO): NO